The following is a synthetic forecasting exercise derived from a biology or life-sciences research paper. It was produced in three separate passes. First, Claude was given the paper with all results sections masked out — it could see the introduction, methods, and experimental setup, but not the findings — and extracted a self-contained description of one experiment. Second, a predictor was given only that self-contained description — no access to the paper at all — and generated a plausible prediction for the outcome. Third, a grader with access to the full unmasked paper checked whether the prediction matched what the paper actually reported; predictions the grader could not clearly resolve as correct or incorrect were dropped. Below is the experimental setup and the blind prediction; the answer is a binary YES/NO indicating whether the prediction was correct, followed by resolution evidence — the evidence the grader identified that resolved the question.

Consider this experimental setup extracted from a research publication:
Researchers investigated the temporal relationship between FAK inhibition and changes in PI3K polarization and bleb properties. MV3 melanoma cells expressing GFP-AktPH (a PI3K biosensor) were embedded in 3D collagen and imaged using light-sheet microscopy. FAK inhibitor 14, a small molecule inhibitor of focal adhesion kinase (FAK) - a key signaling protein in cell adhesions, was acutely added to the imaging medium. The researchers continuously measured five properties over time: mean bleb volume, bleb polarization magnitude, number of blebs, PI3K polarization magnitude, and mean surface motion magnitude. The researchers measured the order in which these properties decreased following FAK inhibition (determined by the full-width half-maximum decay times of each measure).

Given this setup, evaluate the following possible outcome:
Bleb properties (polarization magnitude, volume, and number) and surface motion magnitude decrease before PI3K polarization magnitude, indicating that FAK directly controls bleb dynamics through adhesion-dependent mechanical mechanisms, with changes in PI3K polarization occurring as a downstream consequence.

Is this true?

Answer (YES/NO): NO